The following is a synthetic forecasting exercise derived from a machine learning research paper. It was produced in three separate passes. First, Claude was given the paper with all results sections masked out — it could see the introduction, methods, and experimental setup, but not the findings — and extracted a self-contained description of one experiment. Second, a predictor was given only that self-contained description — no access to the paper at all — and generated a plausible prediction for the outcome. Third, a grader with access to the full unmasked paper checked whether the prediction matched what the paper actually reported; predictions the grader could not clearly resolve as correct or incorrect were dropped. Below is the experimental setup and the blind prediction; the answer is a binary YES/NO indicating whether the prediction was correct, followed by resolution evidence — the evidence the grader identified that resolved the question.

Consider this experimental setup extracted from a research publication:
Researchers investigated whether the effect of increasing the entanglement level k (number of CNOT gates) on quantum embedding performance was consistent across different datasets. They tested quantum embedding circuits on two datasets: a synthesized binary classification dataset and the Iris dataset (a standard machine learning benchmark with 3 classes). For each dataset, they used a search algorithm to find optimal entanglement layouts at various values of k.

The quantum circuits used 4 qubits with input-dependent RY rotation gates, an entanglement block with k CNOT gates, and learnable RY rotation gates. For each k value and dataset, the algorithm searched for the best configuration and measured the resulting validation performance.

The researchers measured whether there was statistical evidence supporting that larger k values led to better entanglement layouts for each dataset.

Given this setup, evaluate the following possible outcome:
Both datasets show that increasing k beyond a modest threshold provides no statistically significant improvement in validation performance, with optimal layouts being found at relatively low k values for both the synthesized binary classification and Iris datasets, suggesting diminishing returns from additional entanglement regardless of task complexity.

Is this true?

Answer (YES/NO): NO